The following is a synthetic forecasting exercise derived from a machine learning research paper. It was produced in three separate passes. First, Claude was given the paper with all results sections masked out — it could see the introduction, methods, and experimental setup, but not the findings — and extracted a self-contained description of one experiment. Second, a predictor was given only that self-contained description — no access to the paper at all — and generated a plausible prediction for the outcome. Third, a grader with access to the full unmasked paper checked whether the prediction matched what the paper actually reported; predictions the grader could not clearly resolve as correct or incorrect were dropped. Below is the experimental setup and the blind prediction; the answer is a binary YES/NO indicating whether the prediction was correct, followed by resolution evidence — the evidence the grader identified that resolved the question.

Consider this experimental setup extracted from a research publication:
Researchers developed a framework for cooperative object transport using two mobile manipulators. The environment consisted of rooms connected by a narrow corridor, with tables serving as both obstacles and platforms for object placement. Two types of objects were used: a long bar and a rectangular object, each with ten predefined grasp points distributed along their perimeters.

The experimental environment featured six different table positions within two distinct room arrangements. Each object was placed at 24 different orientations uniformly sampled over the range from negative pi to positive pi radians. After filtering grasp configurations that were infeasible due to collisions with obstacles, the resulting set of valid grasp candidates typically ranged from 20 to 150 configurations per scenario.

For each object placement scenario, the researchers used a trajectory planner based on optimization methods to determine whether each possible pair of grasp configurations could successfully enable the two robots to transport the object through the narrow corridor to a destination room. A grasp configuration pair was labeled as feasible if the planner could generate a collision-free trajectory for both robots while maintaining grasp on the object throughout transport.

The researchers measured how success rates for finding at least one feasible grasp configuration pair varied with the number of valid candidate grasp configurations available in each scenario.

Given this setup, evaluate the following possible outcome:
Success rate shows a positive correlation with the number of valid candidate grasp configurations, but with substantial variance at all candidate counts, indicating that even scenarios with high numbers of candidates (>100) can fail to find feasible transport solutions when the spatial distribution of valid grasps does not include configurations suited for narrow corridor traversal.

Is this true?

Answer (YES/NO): YES